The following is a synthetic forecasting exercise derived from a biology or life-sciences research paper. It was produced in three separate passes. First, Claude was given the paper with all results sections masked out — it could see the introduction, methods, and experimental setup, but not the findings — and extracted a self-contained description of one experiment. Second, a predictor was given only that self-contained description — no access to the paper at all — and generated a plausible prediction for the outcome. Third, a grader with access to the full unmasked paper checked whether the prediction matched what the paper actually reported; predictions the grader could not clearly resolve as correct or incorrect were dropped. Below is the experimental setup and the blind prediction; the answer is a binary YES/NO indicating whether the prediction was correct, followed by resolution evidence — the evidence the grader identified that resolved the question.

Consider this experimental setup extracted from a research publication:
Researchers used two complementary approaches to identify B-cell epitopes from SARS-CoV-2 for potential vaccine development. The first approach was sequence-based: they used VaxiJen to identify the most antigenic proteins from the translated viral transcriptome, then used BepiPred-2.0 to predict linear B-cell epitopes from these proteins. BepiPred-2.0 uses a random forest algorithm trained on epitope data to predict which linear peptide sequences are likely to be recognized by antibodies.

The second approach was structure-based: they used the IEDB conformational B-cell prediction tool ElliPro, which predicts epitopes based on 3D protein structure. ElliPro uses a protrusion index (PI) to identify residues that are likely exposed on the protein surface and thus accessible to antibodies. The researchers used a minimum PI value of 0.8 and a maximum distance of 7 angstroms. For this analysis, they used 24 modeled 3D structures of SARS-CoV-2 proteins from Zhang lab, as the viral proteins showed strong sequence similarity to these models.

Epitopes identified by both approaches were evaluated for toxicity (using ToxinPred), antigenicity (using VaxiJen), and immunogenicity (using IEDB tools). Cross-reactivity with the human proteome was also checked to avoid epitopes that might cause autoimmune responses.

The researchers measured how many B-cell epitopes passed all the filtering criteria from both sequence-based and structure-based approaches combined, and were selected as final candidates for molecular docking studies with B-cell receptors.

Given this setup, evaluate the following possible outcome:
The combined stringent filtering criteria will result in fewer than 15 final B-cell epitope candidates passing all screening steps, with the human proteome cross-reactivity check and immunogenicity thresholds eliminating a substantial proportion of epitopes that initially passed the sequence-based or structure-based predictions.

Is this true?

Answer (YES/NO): YES